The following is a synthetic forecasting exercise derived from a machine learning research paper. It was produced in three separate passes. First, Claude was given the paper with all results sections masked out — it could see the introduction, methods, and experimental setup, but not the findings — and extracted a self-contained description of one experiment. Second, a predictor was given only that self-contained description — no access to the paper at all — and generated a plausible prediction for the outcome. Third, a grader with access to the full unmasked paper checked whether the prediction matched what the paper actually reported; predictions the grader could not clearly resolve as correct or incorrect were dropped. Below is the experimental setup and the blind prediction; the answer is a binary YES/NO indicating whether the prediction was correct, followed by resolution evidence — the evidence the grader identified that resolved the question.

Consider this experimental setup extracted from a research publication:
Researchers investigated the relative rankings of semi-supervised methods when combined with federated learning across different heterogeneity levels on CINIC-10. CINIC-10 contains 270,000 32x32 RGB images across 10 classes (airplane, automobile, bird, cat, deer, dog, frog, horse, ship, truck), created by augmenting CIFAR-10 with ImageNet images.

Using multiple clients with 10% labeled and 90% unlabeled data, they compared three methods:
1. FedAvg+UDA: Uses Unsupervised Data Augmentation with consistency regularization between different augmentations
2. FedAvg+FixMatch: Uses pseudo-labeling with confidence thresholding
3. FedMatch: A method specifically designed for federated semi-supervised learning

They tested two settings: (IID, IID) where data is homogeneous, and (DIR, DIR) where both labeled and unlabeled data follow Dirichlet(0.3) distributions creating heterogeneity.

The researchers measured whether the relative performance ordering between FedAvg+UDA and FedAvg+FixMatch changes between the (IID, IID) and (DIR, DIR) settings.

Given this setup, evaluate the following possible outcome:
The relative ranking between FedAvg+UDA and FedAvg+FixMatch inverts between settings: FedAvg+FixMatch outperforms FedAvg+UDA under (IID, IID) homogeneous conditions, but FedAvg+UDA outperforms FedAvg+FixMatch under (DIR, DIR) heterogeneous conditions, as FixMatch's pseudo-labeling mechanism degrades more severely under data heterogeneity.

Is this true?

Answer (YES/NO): NO